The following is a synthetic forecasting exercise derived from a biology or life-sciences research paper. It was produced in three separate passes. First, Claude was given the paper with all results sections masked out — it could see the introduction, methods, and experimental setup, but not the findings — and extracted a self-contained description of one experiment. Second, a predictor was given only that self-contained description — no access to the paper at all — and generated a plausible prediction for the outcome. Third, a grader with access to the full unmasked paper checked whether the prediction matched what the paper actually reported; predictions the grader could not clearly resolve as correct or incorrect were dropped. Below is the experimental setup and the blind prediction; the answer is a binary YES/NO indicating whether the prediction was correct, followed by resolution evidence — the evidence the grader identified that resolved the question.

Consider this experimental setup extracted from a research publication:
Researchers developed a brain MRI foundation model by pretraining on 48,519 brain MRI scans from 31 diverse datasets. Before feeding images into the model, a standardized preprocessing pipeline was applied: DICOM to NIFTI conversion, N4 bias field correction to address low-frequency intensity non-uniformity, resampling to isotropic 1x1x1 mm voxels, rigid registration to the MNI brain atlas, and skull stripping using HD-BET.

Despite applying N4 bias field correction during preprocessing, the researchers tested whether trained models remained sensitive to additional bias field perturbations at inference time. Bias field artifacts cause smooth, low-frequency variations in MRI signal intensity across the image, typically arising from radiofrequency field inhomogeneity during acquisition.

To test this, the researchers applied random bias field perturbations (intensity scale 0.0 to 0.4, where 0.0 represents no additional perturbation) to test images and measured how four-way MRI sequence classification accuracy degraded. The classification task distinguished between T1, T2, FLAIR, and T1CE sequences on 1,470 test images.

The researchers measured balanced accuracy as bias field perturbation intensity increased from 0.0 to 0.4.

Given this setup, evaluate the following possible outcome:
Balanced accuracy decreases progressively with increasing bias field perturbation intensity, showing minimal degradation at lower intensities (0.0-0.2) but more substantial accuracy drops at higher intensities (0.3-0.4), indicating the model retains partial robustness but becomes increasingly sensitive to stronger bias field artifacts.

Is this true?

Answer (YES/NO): NO